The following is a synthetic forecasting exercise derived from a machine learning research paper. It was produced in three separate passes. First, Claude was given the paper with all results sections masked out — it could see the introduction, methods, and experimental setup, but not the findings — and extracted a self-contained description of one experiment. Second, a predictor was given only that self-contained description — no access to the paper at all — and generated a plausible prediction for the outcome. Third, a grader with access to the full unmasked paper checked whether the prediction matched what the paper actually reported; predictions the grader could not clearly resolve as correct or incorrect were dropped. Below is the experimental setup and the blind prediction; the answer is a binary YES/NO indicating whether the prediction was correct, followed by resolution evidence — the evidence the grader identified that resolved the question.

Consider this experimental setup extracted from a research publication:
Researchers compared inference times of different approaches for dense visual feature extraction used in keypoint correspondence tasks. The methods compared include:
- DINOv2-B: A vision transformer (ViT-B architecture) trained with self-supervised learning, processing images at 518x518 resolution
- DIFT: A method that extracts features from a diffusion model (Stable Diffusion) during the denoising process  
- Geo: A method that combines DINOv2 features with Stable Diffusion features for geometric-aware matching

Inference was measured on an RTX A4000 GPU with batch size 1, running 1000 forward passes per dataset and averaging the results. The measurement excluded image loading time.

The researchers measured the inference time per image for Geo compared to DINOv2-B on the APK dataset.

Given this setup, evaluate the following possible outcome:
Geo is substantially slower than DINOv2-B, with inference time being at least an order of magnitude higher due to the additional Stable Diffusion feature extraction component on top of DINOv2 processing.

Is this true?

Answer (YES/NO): YES